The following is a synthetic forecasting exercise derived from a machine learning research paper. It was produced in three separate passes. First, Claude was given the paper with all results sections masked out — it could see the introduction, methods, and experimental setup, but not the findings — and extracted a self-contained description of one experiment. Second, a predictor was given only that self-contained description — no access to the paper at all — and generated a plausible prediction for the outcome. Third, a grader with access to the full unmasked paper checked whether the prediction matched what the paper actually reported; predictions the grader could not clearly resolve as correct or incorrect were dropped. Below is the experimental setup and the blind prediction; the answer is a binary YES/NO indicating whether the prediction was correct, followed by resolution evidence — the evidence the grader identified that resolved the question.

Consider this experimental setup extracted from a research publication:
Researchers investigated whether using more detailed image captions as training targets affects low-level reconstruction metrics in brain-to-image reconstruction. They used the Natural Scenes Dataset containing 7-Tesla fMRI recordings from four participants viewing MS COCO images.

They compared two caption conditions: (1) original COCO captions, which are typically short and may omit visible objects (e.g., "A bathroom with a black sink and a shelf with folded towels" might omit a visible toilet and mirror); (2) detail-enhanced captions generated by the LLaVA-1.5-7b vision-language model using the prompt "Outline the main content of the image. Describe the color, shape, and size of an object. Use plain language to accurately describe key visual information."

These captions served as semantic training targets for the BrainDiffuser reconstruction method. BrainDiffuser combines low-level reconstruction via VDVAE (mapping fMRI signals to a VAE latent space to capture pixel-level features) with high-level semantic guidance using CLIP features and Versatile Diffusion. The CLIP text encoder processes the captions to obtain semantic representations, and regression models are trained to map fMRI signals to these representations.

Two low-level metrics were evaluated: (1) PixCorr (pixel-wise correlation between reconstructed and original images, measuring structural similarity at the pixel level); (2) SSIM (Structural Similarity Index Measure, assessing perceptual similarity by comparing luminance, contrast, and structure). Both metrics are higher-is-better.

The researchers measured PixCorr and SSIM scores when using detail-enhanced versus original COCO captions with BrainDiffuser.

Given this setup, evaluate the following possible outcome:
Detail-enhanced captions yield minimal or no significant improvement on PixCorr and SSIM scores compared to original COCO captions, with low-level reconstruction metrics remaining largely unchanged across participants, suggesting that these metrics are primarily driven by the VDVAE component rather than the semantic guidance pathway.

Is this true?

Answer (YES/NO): YES